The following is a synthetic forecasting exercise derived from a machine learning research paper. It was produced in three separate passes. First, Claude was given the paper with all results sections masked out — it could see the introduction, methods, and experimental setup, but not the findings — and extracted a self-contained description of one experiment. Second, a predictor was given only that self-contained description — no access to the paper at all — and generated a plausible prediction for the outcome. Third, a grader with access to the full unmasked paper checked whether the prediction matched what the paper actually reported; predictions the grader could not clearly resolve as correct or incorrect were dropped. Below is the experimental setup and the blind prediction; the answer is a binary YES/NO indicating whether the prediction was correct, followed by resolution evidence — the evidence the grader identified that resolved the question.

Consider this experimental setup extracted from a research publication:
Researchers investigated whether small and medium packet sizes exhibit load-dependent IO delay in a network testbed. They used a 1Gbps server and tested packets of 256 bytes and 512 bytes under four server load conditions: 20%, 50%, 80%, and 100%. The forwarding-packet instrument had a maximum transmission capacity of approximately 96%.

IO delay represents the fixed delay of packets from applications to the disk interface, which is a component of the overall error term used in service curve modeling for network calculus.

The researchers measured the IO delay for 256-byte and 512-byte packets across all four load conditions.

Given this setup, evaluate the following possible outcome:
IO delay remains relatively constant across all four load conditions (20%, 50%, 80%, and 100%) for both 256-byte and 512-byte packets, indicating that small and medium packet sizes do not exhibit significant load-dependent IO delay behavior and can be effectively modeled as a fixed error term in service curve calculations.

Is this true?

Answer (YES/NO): YES